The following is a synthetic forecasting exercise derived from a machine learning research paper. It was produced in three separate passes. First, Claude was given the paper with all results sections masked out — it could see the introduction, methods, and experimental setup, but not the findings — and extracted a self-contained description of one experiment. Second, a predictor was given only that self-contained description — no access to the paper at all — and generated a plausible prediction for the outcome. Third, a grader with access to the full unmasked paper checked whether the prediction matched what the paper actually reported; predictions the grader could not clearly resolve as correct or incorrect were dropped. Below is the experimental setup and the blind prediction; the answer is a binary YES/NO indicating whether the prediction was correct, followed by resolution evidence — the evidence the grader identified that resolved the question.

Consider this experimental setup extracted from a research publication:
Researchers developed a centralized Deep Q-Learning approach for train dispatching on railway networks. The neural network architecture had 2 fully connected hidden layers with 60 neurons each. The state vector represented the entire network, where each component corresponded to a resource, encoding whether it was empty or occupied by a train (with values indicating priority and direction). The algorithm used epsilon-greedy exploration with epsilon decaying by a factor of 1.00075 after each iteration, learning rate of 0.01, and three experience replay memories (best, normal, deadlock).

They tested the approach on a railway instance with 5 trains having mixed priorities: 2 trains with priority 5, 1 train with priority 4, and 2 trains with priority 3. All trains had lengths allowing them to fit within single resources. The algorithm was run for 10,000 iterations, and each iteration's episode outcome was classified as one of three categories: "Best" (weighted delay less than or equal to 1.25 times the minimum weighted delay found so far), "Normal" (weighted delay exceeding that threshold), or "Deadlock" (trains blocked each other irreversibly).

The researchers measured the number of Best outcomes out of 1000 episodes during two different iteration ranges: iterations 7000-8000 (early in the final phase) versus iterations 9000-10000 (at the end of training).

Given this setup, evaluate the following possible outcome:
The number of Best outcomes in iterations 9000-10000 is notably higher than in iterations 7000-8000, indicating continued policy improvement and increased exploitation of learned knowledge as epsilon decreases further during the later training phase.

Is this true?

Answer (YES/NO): YES